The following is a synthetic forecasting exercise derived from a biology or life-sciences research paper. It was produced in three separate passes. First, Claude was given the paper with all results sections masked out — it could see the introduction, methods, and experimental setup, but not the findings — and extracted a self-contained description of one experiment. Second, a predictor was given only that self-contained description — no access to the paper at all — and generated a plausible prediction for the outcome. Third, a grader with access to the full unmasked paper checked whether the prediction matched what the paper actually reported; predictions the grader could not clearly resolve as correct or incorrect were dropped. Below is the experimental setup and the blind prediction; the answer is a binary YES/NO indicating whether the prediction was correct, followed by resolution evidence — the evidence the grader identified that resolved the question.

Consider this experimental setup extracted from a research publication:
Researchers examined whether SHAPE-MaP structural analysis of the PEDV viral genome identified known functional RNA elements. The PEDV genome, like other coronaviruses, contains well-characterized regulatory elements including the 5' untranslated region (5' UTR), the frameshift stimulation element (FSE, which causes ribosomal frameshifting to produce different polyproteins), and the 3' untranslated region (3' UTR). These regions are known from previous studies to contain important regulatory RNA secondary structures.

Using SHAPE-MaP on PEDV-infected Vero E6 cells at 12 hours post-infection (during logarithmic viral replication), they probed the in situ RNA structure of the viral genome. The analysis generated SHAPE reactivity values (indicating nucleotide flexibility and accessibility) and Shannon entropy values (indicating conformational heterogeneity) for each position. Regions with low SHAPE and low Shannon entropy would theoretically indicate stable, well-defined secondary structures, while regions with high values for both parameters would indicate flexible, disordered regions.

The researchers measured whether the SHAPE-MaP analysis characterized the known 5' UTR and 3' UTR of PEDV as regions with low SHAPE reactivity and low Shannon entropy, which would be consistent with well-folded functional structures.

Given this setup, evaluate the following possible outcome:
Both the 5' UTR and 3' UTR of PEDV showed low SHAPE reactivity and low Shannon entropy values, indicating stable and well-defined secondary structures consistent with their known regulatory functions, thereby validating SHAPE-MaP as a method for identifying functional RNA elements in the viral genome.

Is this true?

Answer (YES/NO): NO